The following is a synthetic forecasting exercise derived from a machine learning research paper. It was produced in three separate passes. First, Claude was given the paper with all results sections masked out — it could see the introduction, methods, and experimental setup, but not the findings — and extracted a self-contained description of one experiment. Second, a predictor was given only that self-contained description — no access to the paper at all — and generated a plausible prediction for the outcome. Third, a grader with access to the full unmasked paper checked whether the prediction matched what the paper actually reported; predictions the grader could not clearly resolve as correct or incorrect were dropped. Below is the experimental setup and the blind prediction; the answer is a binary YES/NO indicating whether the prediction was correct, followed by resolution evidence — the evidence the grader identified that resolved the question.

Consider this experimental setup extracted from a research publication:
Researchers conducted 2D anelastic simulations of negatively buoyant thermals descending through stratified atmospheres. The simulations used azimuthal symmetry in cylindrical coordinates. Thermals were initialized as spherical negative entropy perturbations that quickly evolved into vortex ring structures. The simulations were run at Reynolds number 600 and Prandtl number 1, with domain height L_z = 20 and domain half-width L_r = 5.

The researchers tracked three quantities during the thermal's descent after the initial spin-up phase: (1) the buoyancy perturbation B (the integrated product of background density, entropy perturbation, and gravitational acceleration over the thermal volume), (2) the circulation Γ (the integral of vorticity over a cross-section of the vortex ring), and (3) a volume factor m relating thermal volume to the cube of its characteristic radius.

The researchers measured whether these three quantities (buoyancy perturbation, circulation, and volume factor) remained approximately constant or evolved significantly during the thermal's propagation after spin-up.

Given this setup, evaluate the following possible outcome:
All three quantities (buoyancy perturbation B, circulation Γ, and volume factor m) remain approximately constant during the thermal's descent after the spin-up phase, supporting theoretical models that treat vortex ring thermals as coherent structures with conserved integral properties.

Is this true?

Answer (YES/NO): YES